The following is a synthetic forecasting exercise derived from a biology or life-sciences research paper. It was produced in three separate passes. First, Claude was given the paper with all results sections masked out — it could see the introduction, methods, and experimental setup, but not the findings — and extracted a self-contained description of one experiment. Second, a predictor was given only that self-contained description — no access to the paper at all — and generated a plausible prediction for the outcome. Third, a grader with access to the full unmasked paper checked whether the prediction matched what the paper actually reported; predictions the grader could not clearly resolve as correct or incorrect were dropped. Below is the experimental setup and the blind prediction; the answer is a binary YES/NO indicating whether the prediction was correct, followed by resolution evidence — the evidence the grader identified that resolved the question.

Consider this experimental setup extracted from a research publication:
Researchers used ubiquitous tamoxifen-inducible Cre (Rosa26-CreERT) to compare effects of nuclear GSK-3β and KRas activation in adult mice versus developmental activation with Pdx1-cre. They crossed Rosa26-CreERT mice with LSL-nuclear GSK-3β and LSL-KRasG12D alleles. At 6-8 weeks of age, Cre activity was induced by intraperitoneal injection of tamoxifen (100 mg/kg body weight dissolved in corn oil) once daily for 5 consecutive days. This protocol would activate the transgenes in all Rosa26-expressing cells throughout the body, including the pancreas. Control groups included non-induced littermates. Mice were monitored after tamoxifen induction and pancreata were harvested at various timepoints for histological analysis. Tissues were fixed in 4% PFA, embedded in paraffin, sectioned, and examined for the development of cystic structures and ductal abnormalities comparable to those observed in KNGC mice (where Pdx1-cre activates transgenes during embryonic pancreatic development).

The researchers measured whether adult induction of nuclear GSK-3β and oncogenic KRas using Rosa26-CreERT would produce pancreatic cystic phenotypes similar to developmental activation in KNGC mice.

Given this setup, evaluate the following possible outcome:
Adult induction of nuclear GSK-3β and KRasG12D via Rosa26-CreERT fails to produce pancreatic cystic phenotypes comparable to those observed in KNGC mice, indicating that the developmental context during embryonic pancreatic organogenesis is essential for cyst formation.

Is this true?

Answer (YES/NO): YES